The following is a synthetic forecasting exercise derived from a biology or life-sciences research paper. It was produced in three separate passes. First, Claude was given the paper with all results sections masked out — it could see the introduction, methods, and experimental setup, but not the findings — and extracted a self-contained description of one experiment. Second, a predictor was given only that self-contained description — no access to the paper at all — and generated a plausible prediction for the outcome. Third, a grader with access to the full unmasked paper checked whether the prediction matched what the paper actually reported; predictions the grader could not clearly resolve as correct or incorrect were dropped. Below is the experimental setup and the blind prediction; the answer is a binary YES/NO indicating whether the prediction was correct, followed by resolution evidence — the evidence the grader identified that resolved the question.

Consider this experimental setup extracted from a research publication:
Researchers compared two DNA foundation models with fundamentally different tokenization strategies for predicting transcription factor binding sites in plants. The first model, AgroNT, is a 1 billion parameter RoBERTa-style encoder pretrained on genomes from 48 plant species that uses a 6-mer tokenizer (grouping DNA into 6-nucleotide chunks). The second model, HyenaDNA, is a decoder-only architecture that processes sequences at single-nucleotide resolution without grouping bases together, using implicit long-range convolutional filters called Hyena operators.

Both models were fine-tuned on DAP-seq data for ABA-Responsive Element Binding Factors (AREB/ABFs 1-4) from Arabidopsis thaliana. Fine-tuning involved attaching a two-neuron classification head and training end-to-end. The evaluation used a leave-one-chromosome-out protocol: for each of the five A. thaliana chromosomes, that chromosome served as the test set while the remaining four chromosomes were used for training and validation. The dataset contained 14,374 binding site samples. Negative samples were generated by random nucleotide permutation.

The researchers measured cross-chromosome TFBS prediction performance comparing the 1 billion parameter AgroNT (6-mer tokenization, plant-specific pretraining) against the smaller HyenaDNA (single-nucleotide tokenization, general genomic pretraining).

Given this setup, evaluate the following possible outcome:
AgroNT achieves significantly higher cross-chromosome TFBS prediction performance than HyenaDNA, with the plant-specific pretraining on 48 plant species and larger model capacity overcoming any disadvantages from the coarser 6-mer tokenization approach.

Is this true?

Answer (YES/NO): NO